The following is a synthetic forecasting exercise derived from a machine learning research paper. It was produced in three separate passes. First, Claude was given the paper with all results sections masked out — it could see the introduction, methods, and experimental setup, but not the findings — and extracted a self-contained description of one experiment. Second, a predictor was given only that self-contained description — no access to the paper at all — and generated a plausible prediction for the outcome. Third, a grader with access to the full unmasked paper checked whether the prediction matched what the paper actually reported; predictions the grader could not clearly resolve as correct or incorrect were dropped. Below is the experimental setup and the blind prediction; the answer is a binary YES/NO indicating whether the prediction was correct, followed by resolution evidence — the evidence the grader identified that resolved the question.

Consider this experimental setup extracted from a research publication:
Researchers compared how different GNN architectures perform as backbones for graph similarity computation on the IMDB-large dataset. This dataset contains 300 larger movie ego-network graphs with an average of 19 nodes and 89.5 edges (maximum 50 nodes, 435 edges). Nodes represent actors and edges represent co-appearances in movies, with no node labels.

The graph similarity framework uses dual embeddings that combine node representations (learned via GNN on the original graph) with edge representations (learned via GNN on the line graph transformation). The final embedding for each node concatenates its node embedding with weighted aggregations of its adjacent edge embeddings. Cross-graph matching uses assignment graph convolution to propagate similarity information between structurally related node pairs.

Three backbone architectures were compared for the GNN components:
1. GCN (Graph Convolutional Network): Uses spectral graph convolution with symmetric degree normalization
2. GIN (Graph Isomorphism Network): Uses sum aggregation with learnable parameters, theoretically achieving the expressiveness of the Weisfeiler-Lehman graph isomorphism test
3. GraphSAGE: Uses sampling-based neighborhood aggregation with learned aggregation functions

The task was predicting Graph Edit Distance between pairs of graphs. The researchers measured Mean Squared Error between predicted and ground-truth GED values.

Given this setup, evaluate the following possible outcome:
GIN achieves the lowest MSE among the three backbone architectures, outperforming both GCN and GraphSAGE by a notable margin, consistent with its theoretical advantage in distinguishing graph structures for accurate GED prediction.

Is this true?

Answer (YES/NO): NO